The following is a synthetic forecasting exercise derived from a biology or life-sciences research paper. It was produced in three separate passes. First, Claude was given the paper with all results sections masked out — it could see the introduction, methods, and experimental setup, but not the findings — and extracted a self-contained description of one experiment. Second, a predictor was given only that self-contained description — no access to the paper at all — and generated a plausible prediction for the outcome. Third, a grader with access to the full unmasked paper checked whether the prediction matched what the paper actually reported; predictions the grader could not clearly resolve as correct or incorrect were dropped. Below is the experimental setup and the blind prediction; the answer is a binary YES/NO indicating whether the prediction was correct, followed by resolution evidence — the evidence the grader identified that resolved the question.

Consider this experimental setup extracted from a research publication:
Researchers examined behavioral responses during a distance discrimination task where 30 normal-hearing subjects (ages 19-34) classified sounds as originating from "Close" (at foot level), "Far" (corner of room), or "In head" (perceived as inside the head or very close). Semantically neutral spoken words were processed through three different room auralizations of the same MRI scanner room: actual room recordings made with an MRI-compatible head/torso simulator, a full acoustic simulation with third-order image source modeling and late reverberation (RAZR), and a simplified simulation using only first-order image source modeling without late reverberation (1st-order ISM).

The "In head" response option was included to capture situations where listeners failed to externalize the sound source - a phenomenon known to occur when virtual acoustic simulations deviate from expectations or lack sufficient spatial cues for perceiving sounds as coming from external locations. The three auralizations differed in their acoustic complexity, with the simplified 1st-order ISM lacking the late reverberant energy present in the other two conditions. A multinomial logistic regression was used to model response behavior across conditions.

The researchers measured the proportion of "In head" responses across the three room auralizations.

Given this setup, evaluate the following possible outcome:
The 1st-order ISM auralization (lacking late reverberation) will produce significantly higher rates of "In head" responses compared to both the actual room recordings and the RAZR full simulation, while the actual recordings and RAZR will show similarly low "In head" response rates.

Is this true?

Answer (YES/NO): YES